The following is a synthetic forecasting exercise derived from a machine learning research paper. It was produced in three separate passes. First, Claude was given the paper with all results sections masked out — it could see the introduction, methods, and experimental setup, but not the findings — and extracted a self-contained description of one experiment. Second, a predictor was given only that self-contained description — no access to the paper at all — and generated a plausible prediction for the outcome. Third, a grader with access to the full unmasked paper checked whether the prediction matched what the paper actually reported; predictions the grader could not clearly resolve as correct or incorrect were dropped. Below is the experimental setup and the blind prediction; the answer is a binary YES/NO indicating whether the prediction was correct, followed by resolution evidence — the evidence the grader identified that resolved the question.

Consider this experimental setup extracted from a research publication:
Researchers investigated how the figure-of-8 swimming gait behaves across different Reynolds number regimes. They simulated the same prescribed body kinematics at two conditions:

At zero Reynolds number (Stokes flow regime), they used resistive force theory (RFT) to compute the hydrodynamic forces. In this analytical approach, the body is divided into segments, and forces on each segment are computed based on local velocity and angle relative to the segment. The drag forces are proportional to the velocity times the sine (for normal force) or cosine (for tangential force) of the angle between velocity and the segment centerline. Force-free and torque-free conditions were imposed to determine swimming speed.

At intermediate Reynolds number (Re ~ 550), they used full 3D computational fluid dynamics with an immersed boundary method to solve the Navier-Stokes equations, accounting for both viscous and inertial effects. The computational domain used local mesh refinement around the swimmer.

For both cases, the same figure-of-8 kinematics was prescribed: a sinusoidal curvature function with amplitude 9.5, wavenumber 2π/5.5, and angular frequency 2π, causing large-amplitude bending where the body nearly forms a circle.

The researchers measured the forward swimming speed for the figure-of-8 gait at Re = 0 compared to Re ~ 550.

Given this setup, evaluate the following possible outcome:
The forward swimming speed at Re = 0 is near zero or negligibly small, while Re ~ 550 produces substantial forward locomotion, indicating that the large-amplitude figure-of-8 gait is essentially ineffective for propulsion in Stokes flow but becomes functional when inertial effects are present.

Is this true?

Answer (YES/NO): NO